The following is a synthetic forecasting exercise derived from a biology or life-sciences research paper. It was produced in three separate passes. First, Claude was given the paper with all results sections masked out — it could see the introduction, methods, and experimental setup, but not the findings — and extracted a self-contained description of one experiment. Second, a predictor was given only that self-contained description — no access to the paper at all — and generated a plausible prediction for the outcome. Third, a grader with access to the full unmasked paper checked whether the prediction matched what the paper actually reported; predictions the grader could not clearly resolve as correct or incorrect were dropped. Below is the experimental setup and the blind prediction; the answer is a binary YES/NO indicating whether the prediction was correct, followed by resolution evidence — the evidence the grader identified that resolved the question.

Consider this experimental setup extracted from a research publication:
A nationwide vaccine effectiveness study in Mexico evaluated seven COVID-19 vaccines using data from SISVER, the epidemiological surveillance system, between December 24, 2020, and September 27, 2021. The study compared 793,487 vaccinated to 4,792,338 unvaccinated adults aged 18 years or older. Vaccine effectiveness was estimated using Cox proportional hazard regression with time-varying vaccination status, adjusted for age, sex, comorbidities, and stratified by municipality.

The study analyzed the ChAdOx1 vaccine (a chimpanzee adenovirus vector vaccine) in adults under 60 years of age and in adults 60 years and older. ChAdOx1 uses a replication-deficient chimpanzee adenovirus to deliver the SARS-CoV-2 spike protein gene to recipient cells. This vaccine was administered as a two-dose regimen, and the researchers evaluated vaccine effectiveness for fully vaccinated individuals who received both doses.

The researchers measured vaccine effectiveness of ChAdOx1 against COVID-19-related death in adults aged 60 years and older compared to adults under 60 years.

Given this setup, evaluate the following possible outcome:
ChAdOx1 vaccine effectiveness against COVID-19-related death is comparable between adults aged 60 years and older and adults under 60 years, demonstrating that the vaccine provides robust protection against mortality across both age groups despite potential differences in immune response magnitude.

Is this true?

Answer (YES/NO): NO